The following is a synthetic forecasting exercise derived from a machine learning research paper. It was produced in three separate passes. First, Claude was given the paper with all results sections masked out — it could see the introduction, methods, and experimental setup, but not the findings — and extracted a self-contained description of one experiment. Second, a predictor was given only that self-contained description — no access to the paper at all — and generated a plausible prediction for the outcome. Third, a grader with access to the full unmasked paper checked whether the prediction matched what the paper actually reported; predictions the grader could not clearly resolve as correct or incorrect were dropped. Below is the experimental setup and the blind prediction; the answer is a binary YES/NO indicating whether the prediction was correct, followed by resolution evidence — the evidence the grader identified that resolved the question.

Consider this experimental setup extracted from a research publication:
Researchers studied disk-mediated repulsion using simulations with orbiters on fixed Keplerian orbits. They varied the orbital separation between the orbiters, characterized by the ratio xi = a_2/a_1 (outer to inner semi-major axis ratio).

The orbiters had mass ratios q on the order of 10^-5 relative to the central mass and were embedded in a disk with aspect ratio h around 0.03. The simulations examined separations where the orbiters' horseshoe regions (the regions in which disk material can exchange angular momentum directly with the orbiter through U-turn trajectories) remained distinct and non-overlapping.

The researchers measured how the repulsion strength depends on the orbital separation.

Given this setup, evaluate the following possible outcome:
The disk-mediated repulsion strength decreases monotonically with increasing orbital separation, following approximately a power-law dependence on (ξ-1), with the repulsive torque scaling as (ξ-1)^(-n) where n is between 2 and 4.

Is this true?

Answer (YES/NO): NO